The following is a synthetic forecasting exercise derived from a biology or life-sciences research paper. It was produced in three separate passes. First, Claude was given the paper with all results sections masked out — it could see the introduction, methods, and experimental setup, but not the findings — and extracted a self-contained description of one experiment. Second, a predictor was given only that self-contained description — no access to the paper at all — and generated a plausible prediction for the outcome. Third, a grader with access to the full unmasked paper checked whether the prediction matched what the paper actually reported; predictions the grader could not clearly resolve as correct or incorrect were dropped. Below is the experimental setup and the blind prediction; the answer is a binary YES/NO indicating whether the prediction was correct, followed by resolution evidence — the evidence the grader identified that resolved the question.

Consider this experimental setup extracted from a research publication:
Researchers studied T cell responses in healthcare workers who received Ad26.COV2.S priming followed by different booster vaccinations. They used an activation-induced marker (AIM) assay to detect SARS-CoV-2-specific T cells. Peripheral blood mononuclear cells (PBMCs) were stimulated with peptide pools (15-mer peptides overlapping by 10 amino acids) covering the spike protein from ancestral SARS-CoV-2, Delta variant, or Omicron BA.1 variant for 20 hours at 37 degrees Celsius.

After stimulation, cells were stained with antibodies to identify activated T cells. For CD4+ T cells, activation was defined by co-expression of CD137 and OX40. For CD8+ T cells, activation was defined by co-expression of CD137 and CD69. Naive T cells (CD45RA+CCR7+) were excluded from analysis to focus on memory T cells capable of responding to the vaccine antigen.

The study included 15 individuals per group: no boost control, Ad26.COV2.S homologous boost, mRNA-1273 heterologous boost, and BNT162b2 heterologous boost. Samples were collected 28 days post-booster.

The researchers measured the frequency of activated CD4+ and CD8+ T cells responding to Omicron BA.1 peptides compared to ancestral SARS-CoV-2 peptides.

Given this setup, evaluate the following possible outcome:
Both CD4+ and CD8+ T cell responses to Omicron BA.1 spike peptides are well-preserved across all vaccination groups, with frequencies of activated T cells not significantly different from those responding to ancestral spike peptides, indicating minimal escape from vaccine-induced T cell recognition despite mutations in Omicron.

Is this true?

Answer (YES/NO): YES